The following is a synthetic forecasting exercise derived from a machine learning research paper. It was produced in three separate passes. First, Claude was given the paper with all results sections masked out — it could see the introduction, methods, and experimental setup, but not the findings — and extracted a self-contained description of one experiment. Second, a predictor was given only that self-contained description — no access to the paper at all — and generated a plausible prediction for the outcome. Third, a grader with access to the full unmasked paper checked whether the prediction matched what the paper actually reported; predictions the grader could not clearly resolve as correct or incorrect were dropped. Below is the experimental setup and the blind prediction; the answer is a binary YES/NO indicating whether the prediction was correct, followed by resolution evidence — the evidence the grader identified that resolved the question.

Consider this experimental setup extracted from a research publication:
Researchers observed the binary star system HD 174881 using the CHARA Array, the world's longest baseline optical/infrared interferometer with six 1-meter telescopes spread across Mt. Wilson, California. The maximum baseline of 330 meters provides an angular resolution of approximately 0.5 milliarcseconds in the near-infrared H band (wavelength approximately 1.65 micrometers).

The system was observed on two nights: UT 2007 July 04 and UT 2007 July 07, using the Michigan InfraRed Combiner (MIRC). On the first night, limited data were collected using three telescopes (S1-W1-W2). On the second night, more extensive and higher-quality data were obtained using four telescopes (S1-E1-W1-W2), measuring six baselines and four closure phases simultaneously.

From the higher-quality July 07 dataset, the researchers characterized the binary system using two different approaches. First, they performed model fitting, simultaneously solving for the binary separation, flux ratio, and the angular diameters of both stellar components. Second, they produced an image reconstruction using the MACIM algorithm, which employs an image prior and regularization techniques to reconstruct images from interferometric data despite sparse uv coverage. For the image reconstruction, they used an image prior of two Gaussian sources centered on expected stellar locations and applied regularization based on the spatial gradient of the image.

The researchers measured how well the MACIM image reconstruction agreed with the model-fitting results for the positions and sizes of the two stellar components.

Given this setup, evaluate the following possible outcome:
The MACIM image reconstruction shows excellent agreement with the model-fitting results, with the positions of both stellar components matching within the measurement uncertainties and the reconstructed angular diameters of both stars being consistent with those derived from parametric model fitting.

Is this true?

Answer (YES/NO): YES